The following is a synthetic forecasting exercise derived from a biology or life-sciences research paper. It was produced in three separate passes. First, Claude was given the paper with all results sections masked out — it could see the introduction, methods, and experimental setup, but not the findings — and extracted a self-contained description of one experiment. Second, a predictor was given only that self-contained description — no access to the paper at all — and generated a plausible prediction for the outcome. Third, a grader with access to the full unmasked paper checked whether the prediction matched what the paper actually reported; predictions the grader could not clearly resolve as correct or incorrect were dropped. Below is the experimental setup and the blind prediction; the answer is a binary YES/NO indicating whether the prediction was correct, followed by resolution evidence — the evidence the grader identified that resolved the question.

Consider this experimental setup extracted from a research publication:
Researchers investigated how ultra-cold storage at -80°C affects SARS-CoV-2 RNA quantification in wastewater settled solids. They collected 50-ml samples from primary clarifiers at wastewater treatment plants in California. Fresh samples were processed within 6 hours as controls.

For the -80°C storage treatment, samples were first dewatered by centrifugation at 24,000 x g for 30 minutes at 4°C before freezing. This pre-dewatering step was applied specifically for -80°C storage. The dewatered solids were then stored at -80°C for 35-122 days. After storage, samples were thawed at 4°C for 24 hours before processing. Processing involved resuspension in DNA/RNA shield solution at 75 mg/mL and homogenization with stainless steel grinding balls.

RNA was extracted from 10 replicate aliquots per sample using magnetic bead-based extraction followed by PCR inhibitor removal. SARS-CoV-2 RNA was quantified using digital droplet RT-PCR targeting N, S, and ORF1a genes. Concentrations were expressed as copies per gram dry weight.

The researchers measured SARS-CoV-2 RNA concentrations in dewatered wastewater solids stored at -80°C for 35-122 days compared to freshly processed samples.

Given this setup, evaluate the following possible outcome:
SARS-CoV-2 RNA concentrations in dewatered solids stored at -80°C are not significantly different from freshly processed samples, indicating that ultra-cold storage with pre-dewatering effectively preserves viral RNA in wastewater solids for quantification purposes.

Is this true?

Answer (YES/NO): NO